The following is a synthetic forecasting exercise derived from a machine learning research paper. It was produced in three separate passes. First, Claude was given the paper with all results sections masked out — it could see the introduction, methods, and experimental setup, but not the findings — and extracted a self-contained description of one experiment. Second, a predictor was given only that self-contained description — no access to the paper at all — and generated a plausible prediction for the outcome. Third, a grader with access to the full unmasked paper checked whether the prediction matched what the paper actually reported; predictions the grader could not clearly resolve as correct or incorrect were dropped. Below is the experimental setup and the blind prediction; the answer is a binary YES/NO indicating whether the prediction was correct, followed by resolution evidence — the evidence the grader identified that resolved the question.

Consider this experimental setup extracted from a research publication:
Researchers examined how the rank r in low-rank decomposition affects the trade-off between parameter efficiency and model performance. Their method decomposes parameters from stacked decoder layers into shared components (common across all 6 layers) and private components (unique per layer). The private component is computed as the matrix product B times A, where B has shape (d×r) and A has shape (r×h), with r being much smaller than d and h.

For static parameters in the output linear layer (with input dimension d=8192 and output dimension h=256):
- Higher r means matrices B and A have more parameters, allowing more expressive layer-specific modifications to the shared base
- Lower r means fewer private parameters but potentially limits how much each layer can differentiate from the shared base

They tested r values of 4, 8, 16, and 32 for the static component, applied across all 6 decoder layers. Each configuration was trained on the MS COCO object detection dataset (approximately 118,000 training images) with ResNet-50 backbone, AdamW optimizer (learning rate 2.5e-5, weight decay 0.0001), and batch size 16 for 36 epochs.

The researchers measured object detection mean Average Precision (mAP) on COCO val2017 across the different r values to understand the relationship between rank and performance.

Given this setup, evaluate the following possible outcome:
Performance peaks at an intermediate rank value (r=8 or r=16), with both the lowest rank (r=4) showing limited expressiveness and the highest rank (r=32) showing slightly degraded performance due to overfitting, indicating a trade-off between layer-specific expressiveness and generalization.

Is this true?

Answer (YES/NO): YES